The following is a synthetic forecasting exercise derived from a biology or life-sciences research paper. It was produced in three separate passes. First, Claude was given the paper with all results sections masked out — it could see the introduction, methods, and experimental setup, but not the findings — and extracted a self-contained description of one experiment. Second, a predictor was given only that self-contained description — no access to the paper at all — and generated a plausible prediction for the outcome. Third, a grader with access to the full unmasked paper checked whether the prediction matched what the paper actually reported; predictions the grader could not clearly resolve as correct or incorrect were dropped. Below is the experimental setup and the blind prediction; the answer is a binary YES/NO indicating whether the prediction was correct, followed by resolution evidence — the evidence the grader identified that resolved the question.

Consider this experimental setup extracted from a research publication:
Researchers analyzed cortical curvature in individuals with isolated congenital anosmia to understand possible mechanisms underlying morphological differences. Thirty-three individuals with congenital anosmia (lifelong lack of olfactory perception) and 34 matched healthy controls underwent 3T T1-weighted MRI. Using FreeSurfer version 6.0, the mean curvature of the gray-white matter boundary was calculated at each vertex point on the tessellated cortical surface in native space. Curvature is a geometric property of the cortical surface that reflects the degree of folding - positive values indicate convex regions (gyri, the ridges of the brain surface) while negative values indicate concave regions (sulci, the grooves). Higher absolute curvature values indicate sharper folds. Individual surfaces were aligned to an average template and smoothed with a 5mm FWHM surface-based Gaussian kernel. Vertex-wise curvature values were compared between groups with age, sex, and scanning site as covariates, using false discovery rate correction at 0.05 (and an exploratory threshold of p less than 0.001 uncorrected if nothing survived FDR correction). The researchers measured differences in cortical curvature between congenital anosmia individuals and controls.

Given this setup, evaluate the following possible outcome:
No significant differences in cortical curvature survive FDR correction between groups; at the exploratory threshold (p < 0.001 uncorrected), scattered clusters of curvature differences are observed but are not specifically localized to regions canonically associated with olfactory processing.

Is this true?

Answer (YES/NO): NO